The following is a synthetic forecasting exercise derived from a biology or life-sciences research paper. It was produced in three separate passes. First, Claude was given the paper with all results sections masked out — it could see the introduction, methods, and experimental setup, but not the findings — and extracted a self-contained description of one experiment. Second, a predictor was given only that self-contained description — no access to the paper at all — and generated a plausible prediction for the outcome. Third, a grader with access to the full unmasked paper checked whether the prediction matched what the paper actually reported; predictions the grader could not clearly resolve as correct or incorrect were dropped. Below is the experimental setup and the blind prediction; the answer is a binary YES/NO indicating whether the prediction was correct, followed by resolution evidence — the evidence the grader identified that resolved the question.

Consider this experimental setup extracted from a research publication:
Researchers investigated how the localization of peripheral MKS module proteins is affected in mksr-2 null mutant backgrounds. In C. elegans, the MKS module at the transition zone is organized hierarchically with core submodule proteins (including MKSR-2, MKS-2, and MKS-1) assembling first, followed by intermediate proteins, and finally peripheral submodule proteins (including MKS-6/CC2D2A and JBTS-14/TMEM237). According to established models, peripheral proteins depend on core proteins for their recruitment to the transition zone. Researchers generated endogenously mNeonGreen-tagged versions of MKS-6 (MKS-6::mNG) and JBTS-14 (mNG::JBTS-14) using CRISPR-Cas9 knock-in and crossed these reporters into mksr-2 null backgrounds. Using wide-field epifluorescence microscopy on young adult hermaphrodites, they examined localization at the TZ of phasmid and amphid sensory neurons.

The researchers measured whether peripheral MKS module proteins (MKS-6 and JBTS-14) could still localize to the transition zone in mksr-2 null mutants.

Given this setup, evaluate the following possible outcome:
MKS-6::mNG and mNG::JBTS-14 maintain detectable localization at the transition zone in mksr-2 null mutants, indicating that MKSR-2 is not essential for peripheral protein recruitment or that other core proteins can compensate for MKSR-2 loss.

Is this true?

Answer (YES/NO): NO